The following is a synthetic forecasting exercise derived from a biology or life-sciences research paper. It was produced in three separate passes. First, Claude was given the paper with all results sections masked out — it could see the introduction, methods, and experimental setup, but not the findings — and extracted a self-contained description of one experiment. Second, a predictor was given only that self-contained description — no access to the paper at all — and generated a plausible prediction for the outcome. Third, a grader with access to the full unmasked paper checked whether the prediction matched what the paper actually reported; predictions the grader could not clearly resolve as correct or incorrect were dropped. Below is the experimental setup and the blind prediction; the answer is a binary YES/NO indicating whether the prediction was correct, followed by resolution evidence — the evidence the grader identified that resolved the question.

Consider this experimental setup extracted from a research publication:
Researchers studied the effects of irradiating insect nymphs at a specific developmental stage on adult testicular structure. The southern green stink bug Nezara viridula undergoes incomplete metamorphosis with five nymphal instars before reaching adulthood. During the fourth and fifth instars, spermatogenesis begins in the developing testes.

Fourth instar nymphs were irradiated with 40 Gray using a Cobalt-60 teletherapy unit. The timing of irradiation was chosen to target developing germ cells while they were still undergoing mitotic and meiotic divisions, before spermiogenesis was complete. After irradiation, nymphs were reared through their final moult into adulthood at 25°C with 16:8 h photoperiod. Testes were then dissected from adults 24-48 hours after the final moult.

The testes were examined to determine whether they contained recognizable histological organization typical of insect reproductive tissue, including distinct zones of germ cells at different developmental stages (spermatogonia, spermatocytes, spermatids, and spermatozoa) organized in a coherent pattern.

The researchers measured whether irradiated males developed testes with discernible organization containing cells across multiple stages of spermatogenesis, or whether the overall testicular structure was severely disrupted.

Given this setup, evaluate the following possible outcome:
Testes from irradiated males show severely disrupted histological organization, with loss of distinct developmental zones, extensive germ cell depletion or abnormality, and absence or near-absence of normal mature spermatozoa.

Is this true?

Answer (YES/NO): NO